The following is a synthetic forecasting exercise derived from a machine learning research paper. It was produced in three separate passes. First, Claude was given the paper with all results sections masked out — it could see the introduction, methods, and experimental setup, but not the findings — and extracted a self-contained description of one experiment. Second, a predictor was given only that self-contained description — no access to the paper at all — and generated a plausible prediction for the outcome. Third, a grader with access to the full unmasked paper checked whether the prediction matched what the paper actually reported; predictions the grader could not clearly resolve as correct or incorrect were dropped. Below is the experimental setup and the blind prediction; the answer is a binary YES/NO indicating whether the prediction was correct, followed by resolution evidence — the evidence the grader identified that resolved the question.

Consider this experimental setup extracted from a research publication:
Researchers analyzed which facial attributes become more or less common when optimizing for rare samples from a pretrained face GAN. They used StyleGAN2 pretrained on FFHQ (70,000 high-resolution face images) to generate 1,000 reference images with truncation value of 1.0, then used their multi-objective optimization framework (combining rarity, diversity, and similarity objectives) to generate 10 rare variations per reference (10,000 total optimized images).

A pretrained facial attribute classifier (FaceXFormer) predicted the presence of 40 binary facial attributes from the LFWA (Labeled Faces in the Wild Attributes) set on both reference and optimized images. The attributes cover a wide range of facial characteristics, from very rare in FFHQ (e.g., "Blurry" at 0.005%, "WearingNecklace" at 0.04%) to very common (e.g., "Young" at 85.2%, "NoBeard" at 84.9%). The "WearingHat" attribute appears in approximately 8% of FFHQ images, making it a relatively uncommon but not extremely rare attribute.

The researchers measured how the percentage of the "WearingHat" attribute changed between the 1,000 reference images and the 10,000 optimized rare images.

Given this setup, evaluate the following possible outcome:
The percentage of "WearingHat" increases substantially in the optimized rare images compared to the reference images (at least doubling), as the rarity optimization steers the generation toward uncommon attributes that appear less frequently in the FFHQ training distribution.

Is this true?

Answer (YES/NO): NO